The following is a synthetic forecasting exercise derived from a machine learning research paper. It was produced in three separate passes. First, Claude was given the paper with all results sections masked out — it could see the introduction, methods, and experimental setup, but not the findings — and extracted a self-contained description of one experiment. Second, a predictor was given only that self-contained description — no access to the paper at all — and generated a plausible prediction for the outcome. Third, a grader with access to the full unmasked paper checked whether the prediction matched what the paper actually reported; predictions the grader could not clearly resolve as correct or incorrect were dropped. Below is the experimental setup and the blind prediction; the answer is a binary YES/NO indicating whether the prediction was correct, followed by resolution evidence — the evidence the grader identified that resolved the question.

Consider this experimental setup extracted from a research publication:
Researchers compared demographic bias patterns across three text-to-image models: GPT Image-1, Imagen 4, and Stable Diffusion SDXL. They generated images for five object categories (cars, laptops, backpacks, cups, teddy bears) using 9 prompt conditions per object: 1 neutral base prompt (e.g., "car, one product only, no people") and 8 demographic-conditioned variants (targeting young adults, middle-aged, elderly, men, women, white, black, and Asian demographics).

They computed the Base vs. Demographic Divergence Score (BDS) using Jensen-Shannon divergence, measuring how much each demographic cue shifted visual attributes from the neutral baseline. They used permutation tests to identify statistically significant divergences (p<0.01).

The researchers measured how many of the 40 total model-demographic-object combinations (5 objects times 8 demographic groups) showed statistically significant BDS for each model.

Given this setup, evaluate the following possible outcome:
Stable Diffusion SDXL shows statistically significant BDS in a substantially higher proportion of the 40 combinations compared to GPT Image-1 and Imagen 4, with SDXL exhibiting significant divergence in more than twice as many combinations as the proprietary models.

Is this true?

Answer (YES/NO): NO